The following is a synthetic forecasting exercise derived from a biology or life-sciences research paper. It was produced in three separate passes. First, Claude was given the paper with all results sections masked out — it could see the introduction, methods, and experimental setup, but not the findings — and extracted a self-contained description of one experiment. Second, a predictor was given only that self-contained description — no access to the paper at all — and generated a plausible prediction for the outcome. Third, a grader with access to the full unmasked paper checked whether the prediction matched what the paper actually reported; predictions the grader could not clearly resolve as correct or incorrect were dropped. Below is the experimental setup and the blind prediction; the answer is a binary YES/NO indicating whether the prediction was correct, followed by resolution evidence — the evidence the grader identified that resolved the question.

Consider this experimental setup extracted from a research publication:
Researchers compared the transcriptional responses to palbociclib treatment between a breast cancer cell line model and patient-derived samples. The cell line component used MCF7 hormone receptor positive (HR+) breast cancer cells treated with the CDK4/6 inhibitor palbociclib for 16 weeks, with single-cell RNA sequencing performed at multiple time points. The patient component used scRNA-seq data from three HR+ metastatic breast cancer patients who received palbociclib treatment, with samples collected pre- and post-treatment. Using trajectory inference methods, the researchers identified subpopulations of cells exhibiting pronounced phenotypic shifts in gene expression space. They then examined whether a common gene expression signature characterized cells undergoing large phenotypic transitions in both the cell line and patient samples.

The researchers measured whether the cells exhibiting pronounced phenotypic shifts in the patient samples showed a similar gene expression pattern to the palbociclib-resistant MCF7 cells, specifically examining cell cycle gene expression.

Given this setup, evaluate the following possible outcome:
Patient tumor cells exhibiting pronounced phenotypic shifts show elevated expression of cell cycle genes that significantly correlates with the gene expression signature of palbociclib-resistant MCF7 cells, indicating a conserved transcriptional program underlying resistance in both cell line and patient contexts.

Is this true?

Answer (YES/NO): NO